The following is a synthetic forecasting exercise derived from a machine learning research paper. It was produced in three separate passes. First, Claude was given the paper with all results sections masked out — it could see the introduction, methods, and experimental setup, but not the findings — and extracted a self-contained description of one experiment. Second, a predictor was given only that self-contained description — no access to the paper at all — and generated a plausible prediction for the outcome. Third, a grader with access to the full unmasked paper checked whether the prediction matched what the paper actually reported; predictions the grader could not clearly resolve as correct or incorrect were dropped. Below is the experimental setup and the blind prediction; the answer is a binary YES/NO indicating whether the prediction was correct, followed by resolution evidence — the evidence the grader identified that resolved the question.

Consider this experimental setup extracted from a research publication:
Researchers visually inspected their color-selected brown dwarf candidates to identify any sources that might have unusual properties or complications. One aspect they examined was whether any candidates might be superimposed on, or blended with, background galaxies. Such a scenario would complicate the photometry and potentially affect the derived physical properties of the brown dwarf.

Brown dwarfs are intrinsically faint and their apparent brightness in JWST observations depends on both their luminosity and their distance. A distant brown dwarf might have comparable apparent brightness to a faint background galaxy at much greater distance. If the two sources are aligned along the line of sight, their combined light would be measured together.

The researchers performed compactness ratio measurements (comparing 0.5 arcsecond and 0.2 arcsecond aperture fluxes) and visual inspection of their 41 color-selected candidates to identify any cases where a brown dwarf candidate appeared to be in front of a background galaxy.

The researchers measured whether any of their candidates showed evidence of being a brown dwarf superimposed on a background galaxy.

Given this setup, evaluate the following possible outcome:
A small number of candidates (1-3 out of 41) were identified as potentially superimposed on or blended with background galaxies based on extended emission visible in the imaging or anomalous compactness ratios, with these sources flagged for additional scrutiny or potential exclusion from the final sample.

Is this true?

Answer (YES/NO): YES